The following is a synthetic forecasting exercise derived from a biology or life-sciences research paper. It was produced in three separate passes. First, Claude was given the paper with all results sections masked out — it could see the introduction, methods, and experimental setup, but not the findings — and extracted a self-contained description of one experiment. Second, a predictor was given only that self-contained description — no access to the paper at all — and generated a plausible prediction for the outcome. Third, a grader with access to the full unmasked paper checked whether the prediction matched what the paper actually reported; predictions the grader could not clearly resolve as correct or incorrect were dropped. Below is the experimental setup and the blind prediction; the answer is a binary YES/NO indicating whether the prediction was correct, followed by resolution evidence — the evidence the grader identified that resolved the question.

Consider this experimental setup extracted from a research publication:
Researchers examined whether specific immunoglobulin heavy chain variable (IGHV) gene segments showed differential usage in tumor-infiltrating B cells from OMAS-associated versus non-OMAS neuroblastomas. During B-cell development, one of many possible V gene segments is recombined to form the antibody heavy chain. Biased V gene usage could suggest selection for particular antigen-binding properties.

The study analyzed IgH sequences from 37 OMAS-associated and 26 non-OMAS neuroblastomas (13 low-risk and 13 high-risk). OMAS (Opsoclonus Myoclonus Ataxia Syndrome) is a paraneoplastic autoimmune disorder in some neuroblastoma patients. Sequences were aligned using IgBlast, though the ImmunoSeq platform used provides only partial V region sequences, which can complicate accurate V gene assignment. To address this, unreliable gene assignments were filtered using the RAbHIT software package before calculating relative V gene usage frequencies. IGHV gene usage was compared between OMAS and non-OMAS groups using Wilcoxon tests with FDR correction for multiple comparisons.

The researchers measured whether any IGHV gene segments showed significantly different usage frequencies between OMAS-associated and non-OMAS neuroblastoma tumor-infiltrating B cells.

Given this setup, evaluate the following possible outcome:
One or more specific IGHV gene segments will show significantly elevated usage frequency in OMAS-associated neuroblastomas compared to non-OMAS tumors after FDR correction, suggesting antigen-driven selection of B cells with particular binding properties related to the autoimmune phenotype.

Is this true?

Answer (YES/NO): NO